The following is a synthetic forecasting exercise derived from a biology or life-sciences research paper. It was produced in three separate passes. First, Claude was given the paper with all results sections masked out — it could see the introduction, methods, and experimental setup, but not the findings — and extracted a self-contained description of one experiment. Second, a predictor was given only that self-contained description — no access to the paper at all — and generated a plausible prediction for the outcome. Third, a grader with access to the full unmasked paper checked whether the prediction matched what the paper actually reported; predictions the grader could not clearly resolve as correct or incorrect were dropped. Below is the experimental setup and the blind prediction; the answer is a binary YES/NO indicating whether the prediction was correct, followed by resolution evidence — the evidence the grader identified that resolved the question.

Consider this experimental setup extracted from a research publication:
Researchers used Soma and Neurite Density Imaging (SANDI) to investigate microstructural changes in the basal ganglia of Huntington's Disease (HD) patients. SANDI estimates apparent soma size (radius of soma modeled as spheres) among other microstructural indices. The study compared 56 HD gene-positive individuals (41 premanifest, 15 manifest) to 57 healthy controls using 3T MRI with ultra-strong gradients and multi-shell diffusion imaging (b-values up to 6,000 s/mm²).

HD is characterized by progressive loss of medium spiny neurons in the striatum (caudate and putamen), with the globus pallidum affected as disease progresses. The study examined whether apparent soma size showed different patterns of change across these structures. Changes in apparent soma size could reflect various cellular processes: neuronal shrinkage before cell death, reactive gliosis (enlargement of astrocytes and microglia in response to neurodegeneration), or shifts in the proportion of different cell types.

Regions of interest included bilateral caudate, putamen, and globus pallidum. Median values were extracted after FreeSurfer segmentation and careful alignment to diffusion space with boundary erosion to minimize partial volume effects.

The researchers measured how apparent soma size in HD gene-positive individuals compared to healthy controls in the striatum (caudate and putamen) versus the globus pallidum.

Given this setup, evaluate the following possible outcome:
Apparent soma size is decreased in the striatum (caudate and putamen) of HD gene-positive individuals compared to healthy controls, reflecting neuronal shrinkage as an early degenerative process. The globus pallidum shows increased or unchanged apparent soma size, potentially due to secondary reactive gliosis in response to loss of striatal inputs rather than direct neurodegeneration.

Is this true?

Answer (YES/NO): NO